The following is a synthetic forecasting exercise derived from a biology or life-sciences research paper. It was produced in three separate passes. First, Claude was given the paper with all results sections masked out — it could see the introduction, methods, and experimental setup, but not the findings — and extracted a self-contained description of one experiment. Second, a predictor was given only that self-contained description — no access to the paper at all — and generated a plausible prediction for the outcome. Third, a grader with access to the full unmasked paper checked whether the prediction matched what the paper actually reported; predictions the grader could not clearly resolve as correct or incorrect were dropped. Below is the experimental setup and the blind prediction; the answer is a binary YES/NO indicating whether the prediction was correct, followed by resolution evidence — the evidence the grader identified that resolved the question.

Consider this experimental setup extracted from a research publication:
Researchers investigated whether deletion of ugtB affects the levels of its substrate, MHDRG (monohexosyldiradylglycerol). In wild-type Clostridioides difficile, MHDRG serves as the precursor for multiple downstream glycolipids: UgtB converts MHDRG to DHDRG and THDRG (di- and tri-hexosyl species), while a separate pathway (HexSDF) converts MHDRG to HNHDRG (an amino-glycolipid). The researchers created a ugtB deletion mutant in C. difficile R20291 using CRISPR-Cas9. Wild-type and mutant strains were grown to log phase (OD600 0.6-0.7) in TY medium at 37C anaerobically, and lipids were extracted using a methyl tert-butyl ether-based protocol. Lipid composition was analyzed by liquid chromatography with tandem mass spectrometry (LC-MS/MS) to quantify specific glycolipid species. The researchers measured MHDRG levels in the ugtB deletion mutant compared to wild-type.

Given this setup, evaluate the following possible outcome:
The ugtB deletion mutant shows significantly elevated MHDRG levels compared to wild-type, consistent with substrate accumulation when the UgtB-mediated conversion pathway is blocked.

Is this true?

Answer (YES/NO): YES